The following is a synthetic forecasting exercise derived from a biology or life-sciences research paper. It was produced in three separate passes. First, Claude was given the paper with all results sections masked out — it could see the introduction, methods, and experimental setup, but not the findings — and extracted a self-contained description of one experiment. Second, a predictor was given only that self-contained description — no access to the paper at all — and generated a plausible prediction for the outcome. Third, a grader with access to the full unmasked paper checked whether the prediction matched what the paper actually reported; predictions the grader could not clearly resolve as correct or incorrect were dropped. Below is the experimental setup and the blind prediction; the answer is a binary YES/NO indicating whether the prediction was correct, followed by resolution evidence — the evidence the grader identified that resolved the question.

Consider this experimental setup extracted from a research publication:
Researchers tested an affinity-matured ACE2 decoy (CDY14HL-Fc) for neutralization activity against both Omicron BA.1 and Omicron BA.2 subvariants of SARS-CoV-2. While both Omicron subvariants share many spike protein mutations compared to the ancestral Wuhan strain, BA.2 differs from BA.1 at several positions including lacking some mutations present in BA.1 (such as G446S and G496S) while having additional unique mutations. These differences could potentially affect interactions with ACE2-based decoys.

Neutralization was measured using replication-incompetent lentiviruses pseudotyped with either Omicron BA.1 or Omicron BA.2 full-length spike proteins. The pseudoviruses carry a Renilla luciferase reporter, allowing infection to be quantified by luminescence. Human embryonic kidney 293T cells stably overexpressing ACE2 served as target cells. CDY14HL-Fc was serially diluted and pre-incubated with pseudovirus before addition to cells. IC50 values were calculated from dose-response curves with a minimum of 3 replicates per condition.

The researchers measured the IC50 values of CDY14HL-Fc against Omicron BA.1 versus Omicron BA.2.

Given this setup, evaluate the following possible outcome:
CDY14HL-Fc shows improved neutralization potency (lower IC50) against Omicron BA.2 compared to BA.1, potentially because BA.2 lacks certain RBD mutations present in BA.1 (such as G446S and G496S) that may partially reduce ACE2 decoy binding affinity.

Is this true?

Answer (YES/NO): NO